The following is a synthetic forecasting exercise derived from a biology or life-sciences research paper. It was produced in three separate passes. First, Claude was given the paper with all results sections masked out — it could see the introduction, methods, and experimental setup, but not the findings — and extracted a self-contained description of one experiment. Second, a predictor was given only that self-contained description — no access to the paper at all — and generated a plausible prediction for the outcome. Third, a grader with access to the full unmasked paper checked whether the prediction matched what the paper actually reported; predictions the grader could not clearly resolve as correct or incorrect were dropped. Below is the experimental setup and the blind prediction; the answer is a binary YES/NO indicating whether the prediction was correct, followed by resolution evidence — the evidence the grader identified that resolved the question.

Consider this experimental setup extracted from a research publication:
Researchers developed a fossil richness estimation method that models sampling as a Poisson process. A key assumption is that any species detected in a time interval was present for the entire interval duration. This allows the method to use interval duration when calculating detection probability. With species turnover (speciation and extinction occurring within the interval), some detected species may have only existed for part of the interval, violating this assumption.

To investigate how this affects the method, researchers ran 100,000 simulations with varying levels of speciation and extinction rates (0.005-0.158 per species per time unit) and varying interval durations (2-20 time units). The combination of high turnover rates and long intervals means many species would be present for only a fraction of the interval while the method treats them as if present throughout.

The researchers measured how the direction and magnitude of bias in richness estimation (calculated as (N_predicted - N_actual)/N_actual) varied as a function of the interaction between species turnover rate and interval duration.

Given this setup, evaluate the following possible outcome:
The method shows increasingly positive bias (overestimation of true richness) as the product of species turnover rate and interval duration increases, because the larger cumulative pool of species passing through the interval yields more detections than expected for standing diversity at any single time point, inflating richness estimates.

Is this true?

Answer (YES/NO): NO